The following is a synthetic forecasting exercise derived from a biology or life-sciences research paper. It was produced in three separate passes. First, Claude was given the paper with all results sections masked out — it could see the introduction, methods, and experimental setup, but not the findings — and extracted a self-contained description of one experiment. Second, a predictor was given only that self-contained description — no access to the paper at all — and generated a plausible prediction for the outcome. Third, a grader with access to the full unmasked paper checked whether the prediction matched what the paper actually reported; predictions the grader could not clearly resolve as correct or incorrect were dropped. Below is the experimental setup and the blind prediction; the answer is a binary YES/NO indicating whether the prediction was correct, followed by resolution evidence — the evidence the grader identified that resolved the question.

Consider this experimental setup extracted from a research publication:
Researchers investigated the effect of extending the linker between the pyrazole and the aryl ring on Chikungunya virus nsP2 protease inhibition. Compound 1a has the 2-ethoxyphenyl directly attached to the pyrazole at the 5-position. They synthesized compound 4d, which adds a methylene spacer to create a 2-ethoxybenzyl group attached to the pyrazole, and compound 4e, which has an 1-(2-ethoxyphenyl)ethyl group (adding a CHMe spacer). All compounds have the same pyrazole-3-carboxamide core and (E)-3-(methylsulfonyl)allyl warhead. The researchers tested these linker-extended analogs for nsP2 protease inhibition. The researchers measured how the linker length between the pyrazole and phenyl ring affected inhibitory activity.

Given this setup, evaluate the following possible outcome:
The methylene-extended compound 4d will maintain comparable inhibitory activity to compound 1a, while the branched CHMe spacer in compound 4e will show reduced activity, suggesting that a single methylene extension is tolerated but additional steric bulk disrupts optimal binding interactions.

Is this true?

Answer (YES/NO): NO